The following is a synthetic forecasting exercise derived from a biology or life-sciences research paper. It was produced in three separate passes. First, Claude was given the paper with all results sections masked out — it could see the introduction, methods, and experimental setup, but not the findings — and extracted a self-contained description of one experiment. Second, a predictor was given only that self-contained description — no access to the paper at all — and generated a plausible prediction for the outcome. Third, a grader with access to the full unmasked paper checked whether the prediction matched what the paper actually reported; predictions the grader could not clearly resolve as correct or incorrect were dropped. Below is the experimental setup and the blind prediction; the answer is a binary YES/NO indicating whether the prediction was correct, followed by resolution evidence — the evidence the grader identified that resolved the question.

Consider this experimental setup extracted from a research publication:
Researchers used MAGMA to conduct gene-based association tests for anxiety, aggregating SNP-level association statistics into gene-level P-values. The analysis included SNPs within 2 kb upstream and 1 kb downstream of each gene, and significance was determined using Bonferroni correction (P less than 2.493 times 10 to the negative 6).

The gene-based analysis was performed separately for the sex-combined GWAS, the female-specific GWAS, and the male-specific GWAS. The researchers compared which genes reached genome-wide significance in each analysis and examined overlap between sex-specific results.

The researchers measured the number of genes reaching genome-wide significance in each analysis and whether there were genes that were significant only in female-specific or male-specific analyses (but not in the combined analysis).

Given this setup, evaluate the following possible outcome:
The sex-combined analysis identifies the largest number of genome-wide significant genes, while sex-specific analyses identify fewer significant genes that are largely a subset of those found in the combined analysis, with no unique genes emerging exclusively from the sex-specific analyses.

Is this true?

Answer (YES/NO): NO